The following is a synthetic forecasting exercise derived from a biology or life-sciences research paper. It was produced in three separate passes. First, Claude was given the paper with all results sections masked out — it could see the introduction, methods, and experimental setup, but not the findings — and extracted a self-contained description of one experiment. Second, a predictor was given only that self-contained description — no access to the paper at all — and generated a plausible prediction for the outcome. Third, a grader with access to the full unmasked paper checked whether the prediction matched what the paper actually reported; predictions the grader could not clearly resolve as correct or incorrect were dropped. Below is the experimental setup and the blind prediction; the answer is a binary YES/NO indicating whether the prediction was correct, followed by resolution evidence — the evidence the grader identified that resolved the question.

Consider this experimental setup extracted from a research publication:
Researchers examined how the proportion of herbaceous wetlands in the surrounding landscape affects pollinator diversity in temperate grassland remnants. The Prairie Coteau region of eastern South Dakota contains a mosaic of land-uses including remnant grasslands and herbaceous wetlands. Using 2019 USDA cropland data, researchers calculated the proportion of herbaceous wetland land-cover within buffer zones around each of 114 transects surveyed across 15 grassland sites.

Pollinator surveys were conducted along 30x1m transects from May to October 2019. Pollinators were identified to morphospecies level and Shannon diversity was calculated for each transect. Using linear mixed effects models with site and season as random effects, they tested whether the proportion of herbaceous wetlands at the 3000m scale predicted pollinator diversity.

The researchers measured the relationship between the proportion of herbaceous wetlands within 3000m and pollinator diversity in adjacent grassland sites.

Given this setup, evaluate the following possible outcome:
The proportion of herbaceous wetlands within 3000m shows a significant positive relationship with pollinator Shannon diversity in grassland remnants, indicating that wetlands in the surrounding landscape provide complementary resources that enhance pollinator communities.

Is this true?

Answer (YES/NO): NO